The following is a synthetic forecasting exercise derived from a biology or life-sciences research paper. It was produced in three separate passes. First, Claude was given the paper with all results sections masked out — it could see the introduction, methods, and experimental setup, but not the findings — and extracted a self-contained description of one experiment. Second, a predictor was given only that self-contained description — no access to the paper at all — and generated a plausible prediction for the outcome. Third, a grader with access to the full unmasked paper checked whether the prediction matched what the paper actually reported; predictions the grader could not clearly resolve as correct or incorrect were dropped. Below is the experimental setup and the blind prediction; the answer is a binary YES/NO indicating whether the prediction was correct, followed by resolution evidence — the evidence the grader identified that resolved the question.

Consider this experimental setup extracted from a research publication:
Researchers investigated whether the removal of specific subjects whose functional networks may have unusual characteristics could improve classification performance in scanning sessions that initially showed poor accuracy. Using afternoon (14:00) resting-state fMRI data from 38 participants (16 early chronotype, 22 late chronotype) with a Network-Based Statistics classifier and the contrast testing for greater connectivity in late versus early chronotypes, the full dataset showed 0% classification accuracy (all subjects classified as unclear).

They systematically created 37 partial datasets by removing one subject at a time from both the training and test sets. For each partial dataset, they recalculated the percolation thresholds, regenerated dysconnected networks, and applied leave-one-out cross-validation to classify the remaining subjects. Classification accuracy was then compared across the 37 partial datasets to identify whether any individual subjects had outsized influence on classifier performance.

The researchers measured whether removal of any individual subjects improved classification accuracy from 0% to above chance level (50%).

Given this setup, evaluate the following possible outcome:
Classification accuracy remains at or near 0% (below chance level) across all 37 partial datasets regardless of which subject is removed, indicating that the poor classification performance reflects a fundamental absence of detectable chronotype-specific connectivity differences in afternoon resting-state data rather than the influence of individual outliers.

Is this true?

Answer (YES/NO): NO